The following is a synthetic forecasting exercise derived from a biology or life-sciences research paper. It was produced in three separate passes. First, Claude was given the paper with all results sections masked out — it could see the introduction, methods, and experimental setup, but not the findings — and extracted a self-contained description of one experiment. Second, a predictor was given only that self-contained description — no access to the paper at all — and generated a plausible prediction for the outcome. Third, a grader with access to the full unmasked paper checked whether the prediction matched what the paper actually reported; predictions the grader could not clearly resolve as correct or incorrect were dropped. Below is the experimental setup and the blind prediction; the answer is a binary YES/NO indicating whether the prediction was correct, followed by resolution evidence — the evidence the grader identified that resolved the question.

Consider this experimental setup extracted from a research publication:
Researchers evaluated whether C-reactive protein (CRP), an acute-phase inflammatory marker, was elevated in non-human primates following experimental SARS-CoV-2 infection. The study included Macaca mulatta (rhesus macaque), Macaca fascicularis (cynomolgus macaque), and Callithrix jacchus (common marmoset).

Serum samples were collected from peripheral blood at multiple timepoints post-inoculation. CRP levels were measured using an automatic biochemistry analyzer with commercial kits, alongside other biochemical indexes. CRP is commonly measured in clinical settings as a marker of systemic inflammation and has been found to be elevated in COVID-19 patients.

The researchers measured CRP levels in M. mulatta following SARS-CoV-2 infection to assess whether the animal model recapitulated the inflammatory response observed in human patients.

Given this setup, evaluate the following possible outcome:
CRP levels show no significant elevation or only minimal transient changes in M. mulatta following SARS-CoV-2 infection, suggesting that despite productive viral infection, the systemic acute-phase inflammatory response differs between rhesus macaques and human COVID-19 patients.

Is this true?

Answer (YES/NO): YES